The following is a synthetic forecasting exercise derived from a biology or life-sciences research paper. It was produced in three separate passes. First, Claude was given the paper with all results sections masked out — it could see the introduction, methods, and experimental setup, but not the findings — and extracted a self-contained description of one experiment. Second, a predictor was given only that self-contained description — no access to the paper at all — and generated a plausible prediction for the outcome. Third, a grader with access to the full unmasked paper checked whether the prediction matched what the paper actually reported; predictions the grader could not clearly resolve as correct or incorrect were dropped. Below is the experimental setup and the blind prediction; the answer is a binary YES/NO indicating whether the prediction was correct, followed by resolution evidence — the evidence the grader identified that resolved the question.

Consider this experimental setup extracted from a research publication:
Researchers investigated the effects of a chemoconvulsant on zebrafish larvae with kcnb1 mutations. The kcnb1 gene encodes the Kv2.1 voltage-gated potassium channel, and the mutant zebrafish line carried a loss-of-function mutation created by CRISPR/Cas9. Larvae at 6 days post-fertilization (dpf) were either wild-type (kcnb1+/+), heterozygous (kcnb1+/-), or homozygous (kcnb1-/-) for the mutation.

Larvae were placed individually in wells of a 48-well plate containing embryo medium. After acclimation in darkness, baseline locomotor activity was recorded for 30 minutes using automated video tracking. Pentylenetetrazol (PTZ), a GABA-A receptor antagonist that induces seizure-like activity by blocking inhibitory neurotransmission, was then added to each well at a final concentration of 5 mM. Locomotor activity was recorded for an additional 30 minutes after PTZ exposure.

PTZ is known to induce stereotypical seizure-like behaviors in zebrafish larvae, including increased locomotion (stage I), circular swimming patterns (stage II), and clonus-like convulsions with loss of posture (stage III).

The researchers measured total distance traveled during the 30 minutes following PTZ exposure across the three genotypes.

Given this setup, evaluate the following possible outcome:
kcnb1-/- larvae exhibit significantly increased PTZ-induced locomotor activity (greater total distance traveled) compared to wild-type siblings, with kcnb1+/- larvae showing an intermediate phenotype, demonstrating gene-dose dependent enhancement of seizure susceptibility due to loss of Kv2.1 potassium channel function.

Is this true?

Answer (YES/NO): NO